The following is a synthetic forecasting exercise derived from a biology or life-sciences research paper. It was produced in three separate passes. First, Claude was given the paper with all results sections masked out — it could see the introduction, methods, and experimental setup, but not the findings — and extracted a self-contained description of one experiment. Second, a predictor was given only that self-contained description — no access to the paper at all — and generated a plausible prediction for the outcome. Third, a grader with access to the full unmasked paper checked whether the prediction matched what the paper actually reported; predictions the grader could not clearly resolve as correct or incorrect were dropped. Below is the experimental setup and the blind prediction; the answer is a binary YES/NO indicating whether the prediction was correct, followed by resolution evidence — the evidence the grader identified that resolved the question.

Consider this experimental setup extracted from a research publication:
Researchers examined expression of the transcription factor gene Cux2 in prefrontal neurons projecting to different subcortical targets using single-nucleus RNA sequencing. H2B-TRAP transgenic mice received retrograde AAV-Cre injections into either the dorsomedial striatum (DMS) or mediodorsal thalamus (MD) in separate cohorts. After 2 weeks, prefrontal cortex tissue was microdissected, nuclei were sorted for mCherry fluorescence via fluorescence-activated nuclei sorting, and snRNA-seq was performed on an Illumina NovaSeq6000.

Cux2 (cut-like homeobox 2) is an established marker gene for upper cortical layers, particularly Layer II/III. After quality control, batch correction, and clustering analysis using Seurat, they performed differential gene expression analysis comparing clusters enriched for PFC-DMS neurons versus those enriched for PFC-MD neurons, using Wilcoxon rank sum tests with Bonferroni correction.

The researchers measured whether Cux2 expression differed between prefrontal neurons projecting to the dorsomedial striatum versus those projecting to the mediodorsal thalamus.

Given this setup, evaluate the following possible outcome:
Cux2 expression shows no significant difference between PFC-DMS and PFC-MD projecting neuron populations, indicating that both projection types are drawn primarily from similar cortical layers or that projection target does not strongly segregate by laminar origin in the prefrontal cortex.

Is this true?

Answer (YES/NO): NO